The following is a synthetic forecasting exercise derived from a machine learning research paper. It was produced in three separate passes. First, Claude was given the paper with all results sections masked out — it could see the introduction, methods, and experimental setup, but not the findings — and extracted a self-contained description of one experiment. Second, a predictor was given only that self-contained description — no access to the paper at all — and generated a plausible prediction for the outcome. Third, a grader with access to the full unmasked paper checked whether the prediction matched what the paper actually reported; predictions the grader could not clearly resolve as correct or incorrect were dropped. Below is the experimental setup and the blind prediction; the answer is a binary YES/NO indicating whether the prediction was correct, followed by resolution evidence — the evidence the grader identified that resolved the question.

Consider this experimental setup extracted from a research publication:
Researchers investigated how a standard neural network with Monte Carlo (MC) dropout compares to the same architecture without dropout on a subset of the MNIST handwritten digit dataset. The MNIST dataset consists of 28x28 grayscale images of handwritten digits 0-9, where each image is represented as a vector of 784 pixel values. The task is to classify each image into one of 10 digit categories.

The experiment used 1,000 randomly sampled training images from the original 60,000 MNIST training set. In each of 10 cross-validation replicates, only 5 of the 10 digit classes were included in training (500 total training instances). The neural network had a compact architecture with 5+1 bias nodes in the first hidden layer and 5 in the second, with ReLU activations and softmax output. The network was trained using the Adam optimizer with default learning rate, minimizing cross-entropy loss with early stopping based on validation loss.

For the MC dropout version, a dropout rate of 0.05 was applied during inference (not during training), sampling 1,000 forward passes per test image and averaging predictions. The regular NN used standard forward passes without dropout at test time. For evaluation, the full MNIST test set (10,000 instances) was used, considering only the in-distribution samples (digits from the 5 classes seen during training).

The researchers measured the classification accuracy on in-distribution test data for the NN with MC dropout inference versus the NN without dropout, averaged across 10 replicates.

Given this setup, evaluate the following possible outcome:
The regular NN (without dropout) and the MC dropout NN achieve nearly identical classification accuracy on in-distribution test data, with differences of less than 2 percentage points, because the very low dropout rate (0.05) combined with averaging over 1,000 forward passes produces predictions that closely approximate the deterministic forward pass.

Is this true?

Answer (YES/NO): NO